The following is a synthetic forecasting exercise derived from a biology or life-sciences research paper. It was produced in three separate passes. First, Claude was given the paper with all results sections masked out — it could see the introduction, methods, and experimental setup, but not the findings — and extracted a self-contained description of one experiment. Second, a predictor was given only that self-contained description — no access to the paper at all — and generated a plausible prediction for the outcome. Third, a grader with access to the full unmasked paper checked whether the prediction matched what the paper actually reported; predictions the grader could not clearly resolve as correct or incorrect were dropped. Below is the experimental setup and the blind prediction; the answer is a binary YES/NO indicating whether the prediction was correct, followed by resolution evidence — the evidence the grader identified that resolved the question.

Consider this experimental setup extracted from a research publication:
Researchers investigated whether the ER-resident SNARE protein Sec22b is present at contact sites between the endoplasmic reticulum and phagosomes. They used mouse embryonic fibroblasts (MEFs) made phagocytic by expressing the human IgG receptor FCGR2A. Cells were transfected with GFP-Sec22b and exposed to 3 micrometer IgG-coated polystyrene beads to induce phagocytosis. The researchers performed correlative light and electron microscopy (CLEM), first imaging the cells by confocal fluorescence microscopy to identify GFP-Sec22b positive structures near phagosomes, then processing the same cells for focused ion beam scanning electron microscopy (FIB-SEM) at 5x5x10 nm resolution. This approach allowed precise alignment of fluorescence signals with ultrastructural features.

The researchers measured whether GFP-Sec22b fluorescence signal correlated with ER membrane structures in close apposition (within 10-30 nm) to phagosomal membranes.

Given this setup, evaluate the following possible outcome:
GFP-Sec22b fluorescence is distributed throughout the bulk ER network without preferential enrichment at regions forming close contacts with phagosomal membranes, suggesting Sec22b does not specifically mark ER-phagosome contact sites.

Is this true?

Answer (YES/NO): NO